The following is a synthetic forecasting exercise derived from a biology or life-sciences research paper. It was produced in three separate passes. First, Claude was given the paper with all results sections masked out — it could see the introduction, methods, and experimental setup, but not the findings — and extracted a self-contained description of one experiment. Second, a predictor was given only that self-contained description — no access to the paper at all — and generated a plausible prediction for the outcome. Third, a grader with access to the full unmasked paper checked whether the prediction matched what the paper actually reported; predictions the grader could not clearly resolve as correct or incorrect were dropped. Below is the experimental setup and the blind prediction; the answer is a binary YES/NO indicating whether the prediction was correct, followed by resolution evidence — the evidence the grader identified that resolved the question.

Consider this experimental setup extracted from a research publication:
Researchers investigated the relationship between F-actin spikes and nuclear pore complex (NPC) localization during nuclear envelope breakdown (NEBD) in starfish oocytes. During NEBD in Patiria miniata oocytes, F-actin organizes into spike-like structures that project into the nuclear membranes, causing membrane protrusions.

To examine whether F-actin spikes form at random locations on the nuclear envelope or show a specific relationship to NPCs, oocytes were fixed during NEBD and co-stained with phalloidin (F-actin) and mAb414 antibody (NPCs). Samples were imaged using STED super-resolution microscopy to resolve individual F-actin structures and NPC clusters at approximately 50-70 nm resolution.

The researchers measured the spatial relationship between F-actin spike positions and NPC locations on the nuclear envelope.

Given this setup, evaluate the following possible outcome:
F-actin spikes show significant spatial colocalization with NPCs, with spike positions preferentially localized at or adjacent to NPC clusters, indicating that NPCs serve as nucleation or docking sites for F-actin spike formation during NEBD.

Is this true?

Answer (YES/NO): NO